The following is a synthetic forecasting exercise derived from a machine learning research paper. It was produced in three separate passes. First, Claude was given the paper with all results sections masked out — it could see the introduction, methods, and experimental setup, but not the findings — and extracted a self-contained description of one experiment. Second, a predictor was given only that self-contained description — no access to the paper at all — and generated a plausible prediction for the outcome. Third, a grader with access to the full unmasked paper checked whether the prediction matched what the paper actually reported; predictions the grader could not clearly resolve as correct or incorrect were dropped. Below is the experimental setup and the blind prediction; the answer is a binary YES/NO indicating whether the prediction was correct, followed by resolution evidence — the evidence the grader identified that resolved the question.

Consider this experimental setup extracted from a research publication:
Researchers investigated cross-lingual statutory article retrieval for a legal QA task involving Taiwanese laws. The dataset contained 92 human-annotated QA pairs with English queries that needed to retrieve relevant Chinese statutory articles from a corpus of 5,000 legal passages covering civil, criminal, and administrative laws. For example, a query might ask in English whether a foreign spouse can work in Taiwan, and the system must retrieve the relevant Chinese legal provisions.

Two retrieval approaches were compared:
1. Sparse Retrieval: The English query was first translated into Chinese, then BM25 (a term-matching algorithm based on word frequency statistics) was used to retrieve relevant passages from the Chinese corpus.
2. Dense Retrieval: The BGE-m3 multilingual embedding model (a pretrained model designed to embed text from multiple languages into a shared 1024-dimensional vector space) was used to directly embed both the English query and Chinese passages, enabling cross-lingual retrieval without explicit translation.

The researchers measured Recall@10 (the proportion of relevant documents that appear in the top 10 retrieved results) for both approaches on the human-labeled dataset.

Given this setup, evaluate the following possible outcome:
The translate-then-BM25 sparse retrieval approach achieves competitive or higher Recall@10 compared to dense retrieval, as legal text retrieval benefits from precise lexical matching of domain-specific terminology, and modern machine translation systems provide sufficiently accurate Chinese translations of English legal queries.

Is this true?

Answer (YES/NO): NO